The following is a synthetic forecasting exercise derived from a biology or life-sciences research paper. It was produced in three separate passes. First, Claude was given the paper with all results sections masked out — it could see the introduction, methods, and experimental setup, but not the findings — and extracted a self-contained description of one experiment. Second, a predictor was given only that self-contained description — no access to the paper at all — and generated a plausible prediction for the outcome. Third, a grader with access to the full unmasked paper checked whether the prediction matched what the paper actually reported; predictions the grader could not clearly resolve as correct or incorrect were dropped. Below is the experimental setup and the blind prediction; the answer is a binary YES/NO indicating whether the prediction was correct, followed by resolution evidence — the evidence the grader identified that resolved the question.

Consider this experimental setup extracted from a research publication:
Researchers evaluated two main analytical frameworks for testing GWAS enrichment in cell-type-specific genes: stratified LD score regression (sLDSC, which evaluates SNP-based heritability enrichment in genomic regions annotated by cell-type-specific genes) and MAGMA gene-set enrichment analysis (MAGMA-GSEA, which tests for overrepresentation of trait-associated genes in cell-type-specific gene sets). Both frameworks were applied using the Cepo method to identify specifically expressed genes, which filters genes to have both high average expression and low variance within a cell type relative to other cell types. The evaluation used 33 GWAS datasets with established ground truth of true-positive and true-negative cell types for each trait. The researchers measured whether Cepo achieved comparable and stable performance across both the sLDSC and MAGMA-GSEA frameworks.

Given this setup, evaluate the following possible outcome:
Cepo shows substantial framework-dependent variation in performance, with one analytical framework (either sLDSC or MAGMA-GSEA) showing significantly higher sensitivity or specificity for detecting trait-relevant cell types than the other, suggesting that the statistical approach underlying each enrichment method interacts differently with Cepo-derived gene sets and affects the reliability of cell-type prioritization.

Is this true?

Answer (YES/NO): NO